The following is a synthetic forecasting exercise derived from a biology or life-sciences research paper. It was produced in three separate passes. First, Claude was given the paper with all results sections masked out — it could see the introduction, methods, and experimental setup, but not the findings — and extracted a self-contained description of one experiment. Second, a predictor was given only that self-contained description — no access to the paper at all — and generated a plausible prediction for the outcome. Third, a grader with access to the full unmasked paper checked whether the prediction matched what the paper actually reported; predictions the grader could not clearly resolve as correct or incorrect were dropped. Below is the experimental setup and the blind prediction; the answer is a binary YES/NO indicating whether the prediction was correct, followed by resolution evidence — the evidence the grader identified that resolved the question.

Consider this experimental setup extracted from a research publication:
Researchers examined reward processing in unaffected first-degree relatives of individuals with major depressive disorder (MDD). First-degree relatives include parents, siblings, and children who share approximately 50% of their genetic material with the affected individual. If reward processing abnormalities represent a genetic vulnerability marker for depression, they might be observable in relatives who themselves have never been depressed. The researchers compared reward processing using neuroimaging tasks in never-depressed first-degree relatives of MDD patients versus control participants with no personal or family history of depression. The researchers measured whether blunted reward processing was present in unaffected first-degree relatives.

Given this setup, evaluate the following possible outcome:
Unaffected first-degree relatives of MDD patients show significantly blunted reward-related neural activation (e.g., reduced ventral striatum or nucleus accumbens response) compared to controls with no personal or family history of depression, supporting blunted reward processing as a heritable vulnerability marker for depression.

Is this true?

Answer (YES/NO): YES